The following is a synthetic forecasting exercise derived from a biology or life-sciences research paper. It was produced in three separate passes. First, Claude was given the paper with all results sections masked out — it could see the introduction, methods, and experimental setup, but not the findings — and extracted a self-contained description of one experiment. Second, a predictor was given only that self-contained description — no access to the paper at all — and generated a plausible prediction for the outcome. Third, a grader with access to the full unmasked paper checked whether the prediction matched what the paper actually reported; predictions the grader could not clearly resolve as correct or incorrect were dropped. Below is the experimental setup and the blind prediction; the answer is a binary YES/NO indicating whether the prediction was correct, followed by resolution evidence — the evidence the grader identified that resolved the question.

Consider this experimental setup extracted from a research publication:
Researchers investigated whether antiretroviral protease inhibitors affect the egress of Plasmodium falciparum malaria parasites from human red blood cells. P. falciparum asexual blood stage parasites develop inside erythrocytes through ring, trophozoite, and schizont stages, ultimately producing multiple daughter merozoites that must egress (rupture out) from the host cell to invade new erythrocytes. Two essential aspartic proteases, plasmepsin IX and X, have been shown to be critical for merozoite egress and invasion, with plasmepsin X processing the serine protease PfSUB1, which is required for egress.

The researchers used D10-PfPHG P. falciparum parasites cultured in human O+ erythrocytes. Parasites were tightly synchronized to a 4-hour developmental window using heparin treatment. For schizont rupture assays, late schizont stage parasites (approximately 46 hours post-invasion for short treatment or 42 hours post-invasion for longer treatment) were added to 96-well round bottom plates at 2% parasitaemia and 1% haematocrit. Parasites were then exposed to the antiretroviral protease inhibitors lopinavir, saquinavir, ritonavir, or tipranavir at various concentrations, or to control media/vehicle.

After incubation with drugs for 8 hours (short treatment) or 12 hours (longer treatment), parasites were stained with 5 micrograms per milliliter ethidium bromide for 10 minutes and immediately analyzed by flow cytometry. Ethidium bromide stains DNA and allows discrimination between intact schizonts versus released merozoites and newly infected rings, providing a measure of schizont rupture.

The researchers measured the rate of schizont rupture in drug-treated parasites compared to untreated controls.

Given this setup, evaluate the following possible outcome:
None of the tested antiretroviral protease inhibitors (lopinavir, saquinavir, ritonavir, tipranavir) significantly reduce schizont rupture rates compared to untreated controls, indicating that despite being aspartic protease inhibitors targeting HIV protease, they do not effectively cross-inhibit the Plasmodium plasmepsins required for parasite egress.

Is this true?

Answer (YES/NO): NO